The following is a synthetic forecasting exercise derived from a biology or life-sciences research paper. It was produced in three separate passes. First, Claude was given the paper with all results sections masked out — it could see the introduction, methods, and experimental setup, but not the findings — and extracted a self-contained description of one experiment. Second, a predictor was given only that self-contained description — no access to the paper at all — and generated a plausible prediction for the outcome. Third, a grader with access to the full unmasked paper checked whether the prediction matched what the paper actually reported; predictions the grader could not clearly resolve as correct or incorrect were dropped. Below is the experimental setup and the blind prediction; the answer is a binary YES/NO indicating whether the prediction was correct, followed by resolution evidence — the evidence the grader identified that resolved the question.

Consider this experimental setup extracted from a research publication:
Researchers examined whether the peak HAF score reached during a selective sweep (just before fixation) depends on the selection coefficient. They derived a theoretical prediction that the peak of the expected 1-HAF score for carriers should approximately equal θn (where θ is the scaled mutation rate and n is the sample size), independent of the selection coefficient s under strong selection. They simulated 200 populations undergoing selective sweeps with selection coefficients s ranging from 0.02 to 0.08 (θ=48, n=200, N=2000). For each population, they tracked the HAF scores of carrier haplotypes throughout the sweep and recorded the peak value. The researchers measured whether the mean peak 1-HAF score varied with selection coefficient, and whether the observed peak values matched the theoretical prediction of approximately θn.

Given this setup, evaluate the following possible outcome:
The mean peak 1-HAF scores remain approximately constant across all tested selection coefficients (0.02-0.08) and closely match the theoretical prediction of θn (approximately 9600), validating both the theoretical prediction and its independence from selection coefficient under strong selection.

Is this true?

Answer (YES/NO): YES